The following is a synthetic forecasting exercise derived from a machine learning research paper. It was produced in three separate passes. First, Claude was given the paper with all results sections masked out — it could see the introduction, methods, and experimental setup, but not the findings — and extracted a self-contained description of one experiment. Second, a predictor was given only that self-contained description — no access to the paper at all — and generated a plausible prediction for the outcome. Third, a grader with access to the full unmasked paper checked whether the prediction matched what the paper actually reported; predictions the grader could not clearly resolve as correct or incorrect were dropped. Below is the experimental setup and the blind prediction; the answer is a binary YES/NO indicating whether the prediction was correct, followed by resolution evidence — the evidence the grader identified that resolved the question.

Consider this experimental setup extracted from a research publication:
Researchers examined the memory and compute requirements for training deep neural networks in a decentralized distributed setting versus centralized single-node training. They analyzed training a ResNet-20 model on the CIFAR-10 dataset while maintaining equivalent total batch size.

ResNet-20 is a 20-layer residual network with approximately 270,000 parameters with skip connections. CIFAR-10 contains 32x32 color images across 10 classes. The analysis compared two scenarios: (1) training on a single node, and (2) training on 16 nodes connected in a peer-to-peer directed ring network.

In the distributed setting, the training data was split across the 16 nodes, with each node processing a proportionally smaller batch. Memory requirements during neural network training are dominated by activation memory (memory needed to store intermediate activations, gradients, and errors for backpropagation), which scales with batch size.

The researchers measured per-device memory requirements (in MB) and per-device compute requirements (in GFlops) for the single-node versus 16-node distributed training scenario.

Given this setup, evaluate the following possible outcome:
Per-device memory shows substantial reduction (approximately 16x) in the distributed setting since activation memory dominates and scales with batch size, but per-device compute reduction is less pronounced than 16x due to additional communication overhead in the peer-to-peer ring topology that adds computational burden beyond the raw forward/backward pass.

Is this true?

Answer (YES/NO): NO